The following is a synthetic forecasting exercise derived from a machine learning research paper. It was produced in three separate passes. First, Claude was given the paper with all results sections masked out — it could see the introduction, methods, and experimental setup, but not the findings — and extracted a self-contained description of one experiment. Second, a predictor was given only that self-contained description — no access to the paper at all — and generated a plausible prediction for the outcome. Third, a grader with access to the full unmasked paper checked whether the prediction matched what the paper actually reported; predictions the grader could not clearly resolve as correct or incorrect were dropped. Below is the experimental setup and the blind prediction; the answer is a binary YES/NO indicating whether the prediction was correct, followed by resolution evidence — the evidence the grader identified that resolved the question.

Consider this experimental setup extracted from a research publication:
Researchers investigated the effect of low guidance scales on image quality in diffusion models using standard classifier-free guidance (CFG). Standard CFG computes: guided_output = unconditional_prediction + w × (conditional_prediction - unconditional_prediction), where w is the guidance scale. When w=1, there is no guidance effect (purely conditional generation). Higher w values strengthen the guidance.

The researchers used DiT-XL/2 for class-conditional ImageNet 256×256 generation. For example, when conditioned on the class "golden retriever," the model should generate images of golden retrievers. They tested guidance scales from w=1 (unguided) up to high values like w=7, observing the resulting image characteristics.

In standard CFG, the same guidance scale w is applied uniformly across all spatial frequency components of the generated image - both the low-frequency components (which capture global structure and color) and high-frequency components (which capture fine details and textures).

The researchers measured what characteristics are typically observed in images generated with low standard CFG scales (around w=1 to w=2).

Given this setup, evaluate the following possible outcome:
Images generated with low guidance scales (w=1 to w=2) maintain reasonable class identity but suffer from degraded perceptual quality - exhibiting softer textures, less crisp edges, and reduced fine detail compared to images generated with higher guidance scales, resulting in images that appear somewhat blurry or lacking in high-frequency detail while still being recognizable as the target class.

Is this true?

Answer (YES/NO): NO